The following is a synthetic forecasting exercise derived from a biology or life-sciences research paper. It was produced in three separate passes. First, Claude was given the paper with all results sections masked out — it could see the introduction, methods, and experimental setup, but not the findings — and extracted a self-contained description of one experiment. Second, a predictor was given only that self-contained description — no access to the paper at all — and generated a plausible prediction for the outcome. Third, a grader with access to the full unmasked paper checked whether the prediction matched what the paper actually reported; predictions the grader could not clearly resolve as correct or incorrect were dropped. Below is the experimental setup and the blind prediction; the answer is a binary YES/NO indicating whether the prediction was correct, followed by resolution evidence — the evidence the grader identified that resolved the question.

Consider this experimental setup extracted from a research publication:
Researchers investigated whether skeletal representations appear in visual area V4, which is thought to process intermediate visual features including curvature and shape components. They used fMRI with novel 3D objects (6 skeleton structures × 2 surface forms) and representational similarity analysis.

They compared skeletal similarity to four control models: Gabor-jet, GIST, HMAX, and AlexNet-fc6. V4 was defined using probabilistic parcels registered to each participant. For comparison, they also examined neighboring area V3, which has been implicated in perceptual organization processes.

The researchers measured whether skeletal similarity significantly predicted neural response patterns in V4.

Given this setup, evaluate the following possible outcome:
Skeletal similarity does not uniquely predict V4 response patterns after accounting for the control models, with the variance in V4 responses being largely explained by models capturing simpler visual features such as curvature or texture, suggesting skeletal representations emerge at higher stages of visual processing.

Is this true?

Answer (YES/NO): NO